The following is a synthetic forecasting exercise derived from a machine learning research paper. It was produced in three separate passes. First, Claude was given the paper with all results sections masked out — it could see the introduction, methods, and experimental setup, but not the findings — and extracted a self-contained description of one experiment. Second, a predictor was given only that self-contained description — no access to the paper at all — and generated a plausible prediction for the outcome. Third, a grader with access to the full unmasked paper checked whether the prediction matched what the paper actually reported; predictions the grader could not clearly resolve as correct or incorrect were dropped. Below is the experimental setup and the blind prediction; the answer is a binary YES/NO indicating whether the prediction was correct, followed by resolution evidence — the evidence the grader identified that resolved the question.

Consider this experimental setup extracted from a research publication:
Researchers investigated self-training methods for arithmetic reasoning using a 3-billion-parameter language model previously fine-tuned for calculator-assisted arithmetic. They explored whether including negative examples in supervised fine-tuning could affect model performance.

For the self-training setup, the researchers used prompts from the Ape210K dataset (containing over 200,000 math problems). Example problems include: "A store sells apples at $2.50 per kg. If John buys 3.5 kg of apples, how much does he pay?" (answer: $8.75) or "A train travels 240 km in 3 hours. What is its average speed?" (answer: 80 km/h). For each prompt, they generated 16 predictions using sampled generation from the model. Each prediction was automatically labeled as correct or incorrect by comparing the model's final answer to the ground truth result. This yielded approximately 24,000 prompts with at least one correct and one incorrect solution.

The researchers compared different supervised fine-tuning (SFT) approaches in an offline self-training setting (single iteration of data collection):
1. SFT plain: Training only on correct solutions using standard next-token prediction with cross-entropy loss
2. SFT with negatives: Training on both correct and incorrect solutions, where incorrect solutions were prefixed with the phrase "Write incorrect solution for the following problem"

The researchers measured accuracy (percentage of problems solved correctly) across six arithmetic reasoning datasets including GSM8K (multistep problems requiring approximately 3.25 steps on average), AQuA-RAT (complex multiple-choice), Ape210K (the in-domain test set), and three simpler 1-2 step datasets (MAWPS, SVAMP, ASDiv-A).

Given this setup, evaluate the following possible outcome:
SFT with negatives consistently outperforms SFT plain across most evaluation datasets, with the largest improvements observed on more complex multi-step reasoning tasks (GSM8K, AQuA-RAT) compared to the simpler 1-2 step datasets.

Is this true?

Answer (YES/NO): NO